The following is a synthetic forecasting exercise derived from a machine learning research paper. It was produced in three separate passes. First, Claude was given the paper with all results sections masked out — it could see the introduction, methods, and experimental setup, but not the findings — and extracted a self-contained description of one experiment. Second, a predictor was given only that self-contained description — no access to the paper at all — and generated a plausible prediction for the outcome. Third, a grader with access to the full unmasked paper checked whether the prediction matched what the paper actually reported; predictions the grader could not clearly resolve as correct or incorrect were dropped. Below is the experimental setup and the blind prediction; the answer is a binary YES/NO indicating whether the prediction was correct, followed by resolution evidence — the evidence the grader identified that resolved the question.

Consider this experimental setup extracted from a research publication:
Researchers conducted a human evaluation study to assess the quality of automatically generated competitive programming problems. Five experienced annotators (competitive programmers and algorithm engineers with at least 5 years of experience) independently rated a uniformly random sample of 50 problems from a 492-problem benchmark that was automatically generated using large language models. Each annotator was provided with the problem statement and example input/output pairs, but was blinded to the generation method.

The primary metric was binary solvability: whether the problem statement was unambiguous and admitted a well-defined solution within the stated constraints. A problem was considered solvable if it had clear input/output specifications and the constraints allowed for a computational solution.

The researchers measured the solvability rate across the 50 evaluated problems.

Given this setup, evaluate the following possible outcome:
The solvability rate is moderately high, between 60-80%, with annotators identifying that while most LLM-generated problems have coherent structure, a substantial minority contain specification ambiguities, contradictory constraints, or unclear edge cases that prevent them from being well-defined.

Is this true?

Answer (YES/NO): NO